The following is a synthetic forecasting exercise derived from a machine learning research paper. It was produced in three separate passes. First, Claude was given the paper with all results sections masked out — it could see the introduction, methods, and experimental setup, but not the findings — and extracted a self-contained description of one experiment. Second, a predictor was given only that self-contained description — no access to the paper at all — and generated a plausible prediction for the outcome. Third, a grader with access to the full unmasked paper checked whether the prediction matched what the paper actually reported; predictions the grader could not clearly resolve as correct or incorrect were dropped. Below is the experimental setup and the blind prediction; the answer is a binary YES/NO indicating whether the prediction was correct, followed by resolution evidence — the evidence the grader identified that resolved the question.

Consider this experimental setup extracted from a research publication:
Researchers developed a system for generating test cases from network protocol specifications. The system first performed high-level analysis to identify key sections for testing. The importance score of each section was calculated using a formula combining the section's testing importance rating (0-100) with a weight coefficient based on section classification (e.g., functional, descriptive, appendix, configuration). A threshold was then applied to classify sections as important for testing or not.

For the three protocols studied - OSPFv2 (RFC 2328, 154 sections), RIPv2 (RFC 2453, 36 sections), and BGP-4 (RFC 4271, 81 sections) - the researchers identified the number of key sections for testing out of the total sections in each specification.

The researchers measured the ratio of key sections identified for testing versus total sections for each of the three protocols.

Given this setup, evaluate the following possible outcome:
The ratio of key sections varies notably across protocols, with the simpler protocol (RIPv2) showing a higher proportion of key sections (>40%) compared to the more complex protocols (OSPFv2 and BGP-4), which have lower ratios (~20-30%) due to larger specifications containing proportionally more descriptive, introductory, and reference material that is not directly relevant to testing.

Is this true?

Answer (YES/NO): NO